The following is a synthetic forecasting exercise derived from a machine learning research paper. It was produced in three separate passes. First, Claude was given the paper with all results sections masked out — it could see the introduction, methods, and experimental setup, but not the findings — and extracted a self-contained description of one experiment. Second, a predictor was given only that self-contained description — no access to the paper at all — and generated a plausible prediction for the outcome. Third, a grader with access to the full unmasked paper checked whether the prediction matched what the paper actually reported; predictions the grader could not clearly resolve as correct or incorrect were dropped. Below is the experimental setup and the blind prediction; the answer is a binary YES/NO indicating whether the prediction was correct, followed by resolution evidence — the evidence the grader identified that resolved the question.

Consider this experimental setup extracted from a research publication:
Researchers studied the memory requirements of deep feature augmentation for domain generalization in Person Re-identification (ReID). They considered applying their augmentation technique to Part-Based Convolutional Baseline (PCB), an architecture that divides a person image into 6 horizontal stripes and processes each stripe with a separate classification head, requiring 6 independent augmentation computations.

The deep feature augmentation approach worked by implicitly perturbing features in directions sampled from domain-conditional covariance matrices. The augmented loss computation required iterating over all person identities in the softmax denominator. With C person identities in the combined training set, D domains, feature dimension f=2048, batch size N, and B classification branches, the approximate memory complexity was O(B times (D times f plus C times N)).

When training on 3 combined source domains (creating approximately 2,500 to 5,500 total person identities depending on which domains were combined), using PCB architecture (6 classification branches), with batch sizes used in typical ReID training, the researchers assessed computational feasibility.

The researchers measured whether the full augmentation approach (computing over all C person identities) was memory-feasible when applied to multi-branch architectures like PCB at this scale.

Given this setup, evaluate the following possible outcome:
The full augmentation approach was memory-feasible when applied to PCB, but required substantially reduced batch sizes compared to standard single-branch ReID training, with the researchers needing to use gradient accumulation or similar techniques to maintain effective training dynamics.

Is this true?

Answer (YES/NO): NO